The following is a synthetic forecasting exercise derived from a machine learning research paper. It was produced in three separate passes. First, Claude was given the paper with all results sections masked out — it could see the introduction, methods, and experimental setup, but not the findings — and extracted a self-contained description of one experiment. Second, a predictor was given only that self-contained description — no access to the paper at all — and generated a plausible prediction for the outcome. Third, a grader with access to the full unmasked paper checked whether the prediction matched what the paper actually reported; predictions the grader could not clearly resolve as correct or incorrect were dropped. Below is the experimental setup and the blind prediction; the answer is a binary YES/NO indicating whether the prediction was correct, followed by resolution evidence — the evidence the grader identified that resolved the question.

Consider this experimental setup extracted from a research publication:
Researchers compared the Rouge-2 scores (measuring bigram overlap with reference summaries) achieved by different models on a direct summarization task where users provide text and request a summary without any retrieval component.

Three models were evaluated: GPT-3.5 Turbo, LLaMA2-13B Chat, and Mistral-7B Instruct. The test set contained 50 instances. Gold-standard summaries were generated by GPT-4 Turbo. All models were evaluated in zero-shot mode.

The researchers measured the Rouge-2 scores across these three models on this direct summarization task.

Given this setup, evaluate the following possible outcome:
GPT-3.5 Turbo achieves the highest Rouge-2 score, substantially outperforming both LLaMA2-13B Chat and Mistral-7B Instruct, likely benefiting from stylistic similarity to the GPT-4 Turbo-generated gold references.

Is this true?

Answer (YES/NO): NO